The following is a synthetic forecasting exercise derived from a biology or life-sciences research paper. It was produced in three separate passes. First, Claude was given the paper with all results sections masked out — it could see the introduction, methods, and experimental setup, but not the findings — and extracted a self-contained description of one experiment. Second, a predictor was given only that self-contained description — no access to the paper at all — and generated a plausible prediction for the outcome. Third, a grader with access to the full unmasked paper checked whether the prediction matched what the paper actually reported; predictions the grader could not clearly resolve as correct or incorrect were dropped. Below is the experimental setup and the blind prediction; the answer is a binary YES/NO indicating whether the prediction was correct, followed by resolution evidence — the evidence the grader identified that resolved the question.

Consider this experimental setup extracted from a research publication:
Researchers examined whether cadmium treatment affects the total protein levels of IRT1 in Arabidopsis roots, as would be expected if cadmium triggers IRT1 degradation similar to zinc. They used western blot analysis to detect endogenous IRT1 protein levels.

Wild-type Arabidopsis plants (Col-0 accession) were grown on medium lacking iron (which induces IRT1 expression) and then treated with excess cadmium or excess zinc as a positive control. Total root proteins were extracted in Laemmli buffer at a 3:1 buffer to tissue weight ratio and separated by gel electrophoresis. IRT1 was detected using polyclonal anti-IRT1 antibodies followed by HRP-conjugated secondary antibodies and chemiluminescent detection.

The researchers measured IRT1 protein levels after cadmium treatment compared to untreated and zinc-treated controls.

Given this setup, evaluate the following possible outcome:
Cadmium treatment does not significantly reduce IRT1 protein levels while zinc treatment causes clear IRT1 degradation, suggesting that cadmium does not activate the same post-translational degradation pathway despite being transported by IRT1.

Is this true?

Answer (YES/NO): NO